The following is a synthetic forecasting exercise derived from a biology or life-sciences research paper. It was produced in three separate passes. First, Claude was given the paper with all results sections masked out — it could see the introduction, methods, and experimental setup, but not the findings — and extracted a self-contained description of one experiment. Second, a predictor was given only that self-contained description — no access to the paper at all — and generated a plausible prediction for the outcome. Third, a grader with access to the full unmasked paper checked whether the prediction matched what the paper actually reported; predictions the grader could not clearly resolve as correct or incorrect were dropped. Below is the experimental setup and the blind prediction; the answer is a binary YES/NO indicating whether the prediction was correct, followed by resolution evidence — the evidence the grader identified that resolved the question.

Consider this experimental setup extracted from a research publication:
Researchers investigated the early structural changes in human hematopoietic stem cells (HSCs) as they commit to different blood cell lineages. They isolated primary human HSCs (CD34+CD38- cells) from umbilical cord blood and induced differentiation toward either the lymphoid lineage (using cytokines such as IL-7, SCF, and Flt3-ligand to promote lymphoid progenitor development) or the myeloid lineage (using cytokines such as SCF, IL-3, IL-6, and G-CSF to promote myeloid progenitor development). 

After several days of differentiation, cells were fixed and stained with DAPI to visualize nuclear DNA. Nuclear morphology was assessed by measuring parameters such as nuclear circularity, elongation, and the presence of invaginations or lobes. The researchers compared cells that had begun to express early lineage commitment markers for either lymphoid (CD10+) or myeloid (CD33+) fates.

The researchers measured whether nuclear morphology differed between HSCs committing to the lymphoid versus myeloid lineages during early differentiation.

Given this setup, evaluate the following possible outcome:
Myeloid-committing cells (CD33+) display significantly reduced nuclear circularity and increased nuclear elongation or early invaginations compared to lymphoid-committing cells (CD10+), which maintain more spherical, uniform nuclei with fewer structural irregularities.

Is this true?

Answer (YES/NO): YES